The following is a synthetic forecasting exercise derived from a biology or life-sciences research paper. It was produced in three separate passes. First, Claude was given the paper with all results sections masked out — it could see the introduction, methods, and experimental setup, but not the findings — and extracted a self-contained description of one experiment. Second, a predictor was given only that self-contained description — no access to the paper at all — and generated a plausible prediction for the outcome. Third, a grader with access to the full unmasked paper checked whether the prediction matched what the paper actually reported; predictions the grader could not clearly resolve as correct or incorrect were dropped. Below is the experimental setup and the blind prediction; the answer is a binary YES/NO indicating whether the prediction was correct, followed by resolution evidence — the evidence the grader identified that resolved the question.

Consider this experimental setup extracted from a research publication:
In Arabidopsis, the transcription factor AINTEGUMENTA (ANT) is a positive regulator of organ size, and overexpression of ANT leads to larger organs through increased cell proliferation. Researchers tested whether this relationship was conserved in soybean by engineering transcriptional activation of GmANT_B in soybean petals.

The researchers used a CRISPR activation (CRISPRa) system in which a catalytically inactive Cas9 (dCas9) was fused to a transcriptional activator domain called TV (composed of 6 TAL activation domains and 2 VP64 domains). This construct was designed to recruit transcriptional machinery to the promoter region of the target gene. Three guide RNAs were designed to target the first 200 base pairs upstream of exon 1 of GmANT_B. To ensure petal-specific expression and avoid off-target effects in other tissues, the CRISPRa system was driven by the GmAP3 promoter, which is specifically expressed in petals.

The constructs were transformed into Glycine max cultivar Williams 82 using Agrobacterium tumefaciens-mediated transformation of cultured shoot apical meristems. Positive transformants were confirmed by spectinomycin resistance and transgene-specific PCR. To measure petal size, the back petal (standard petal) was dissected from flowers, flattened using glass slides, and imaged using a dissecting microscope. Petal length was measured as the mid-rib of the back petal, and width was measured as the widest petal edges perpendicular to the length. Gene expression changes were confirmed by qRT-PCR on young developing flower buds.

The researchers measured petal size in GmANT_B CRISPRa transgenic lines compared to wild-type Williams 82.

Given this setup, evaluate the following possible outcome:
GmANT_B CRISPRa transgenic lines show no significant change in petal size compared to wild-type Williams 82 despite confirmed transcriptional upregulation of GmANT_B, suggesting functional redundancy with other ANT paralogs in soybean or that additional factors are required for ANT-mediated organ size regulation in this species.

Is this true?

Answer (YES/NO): NO